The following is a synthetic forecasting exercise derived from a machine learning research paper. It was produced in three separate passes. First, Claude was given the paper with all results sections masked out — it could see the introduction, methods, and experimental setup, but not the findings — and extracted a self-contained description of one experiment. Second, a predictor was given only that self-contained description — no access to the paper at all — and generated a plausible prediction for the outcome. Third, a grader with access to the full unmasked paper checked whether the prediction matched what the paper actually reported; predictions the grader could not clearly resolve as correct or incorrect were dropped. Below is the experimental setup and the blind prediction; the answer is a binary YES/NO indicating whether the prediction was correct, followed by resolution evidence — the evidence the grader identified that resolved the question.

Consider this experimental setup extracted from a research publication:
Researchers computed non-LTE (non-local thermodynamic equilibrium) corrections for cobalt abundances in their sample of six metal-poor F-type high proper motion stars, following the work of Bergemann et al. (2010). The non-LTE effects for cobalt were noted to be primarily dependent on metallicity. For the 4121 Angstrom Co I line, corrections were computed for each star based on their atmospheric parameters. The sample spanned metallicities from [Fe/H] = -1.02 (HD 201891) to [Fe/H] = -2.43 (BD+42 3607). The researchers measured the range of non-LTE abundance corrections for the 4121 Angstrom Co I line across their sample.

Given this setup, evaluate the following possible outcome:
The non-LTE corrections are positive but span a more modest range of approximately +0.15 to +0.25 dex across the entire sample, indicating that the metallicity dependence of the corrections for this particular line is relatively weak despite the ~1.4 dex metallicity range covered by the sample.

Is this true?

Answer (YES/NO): NO